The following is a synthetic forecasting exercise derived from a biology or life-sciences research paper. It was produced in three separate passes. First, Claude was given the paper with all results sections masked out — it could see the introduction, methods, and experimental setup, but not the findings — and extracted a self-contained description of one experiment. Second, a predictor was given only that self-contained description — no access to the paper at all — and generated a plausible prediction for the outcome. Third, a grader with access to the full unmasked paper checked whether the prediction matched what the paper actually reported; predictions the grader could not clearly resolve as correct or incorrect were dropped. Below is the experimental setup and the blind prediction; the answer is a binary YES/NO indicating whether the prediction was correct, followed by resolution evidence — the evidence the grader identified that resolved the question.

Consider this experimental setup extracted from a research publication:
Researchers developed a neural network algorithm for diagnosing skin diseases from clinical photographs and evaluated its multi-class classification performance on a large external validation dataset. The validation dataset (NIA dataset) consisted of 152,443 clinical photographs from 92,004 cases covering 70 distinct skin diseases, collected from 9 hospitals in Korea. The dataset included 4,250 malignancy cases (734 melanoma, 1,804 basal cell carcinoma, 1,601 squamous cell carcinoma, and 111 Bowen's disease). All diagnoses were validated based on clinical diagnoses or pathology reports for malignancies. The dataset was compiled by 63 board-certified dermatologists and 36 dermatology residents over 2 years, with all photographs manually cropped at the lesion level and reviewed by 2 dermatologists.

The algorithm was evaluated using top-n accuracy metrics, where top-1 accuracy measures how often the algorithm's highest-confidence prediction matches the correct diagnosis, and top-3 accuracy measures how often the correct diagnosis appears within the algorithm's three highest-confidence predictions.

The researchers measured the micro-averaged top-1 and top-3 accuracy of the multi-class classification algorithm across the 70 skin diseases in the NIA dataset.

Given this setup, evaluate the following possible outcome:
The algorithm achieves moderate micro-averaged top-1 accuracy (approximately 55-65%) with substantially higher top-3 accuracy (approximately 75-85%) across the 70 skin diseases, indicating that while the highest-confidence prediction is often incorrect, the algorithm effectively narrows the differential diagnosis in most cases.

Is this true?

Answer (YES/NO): NO